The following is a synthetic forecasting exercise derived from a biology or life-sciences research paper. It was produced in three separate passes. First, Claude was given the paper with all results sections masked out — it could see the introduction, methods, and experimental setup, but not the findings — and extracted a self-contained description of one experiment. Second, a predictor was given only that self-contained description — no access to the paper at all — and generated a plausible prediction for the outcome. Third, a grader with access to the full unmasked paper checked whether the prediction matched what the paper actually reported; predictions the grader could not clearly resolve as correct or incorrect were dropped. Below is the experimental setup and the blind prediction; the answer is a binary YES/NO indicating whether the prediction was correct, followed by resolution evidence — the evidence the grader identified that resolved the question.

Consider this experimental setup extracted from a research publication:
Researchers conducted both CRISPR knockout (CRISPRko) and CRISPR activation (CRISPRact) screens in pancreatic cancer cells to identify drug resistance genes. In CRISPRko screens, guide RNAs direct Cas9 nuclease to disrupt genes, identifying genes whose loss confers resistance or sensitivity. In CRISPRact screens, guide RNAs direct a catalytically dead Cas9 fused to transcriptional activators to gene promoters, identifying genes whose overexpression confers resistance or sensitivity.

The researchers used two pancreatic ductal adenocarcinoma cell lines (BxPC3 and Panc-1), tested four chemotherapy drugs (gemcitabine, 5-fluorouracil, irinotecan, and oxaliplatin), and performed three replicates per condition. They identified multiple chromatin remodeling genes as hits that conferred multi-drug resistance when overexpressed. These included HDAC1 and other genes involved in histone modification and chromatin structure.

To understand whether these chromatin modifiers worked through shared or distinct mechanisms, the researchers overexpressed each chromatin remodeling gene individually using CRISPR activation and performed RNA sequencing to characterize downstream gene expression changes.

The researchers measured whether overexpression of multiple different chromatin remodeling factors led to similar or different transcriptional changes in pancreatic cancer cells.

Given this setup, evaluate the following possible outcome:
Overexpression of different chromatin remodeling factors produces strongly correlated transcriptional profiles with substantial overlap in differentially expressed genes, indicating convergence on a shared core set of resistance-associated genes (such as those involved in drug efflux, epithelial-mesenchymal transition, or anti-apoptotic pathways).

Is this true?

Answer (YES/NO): YES